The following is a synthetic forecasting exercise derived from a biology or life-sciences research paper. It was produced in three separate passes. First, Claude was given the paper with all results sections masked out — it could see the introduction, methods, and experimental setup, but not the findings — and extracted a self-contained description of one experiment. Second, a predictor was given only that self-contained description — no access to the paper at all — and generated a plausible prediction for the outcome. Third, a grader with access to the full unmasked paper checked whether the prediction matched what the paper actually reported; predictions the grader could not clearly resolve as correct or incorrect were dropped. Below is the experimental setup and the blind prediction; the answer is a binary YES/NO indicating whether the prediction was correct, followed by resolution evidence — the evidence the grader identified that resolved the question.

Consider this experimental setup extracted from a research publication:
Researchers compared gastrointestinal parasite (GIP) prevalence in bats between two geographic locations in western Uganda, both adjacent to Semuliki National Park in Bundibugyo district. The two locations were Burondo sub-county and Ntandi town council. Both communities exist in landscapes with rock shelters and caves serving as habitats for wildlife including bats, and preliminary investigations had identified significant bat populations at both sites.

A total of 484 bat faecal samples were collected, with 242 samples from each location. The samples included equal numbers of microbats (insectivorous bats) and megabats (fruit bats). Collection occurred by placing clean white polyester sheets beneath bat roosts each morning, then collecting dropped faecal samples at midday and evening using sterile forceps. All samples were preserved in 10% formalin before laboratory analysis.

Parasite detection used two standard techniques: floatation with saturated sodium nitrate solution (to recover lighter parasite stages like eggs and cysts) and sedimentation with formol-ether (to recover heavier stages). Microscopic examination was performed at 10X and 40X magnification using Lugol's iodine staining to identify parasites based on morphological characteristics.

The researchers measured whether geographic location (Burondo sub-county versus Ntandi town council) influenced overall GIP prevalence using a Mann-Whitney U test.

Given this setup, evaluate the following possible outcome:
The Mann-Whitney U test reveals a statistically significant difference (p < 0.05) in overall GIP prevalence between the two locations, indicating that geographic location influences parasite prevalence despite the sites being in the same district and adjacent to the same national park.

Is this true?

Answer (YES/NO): YES